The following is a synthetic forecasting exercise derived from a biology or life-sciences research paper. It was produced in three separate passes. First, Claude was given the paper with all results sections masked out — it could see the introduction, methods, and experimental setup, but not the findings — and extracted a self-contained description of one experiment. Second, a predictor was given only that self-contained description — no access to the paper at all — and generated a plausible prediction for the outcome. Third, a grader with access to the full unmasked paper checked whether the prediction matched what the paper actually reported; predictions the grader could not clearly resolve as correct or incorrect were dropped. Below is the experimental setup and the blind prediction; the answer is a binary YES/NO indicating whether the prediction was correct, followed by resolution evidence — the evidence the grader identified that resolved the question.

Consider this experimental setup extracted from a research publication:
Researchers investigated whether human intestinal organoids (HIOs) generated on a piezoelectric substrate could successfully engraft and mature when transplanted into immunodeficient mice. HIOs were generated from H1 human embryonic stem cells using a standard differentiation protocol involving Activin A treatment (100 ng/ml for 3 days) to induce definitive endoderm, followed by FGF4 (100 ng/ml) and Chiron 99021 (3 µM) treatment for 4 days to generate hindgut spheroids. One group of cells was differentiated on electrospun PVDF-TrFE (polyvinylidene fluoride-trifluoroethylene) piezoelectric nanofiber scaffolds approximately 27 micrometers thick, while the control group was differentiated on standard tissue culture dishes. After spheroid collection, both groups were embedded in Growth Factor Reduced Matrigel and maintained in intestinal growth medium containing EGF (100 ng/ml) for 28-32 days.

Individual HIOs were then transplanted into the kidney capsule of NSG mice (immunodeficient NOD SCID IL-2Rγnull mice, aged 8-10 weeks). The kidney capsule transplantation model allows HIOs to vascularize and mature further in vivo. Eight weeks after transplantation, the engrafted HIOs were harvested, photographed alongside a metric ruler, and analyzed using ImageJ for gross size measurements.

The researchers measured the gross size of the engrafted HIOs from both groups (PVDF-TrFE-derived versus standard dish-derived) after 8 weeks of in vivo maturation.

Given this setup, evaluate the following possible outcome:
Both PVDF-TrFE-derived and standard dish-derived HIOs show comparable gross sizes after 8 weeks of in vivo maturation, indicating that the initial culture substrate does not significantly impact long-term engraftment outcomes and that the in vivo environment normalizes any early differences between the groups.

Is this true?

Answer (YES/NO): YES